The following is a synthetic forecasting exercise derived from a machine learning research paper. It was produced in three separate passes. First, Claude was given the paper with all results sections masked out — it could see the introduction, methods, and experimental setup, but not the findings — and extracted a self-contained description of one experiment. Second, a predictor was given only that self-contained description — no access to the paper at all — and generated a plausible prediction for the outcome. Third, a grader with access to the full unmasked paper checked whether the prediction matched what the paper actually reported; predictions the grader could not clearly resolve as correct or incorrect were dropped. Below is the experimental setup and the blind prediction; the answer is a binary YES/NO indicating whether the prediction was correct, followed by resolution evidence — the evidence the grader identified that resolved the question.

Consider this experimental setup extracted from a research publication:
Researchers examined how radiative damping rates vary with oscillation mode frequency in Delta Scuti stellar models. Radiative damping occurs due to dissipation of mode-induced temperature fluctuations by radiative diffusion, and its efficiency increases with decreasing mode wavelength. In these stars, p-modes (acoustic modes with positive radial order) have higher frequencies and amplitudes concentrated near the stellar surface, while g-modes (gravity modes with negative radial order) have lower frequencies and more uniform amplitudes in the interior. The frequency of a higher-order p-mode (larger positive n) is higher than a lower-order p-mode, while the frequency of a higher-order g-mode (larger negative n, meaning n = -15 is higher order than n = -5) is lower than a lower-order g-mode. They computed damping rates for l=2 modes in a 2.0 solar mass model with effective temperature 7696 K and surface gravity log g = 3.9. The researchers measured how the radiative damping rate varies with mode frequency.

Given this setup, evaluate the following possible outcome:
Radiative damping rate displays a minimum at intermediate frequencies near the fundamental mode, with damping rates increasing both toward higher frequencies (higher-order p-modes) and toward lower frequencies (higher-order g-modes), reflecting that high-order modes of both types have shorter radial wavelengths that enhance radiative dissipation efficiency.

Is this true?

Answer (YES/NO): YES